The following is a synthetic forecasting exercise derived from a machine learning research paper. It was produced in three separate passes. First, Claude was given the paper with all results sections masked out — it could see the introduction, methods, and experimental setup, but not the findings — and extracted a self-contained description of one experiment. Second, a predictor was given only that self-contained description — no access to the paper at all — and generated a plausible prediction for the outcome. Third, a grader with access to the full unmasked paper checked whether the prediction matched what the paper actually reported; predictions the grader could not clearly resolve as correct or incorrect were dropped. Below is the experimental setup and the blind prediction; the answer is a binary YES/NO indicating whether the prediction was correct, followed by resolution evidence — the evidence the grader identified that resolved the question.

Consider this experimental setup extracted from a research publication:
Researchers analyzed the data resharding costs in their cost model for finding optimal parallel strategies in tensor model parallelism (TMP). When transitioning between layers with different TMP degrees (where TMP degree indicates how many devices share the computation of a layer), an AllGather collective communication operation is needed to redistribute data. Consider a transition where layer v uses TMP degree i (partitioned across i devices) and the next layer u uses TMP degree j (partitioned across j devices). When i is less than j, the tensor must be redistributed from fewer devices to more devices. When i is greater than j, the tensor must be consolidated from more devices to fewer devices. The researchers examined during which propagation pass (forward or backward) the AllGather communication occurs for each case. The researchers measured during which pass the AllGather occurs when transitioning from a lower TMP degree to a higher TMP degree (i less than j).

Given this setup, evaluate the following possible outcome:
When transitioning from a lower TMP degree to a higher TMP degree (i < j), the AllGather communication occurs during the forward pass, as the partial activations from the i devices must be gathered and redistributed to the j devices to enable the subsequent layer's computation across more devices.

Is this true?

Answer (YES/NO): YES